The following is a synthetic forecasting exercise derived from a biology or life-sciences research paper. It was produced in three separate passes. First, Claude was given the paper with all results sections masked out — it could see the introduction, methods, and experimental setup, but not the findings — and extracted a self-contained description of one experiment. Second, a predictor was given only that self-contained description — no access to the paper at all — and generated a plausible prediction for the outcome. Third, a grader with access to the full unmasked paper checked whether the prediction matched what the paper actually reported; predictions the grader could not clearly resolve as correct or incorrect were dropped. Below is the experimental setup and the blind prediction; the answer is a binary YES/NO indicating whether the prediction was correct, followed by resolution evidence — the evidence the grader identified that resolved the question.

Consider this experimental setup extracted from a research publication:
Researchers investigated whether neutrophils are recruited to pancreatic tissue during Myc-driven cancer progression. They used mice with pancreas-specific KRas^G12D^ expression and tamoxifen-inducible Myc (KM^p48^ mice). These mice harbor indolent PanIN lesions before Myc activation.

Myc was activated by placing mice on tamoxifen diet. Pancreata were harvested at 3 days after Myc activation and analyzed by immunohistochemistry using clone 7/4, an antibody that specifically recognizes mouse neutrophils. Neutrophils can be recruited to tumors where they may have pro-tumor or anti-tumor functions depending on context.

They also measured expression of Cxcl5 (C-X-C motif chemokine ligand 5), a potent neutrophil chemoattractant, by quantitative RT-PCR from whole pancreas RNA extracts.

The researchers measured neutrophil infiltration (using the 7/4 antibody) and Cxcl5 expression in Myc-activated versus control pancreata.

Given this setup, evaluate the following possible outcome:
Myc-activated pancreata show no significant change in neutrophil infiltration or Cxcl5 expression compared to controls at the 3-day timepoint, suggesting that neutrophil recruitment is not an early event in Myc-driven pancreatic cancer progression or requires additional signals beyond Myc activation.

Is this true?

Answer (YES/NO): NO